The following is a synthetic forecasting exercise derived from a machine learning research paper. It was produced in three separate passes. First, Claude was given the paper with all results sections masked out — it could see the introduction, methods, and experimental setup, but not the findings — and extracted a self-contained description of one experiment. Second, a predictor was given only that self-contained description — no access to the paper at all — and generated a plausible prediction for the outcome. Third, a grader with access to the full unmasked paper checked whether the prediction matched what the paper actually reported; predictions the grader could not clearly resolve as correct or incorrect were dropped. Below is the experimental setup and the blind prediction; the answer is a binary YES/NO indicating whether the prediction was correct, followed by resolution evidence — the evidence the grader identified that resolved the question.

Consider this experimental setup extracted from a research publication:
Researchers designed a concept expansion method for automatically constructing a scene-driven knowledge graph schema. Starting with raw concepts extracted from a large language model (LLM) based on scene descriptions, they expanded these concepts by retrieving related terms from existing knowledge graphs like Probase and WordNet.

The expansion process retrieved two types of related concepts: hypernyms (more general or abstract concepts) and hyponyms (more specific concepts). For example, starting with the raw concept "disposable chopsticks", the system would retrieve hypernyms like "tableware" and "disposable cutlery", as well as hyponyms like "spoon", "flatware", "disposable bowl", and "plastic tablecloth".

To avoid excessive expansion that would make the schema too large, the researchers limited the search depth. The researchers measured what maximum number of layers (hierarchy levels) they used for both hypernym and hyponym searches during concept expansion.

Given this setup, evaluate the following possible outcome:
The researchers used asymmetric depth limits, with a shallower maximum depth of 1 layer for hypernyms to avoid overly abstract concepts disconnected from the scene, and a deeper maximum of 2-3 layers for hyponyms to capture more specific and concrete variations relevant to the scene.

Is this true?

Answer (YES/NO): NO